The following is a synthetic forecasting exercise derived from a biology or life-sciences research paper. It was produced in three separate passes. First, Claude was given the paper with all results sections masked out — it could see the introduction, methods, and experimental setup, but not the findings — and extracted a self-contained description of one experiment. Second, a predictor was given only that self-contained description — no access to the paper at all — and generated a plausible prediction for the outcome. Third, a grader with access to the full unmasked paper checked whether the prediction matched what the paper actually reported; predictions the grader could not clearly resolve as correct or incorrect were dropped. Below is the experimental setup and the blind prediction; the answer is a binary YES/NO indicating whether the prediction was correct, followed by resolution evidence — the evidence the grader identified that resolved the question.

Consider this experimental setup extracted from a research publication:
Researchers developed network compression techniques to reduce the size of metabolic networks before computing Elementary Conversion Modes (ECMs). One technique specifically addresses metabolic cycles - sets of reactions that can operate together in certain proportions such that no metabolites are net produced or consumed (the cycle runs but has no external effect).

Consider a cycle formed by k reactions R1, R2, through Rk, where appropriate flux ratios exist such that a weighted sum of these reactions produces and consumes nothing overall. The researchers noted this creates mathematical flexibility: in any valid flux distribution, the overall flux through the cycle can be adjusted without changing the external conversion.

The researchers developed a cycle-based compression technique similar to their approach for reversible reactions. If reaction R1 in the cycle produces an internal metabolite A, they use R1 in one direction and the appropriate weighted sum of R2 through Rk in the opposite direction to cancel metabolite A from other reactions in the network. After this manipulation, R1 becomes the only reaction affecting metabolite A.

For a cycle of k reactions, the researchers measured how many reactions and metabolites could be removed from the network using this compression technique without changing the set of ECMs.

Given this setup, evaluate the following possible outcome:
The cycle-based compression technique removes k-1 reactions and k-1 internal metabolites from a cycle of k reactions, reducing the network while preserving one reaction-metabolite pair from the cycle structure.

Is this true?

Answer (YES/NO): YES